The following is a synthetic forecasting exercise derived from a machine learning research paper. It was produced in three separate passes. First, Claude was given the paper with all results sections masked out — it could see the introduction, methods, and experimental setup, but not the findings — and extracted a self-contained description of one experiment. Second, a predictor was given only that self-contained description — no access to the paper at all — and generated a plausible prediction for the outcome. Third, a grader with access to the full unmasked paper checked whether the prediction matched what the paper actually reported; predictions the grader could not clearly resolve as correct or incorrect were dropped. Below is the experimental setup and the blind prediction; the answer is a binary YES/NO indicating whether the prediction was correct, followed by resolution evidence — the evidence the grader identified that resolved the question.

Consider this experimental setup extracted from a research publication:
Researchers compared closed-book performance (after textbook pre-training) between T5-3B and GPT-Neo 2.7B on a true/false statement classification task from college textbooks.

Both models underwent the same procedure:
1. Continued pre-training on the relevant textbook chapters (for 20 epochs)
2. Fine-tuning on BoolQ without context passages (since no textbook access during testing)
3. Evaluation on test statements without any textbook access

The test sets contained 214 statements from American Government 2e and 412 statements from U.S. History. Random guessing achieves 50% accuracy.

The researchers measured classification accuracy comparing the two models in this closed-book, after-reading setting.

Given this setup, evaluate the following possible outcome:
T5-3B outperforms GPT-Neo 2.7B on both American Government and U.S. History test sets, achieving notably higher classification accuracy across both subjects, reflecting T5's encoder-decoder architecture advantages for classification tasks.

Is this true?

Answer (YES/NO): NO